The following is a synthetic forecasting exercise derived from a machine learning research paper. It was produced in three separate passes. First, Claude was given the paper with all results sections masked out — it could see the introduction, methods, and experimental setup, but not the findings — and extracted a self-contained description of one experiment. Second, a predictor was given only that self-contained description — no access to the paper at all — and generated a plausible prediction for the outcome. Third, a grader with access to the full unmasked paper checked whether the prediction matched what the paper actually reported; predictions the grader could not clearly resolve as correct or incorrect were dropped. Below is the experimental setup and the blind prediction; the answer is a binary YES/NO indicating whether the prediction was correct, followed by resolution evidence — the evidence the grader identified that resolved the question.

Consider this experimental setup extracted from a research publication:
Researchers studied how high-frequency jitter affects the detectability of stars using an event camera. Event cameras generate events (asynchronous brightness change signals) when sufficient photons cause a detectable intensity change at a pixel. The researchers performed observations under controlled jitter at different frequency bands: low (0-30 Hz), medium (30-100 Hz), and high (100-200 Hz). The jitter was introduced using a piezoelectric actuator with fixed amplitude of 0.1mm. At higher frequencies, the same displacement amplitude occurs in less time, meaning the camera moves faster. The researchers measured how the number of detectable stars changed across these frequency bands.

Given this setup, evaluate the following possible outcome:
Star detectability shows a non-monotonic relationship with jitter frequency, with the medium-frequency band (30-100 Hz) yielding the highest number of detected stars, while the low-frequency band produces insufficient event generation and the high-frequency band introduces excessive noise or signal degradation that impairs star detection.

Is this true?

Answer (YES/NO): NO